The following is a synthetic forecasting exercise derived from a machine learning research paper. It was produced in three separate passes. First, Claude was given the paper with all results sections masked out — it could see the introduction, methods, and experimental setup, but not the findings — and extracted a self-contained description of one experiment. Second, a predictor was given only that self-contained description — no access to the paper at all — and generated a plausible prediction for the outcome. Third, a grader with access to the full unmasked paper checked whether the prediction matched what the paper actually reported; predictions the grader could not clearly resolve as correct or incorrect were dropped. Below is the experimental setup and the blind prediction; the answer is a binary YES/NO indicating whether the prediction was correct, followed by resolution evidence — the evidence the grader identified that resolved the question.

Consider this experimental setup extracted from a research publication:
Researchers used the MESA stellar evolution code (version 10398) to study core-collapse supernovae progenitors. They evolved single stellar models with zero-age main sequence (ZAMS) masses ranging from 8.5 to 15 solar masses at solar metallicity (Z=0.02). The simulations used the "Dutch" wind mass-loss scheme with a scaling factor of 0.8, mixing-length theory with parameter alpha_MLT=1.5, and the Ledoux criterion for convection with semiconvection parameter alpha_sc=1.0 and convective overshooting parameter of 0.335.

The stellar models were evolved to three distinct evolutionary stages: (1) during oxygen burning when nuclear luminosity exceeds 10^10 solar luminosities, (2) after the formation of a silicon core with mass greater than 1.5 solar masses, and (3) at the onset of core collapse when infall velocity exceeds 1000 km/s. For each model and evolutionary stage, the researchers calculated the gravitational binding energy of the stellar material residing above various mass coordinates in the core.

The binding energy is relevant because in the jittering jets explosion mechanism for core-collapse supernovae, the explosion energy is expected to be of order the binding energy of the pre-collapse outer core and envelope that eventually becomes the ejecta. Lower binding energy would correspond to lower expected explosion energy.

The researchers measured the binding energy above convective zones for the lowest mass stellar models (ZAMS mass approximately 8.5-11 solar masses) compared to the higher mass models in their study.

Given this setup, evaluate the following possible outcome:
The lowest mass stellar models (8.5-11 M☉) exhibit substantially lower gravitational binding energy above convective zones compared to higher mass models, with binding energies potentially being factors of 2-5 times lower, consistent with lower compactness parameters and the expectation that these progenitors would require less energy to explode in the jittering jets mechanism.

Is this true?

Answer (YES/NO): NO